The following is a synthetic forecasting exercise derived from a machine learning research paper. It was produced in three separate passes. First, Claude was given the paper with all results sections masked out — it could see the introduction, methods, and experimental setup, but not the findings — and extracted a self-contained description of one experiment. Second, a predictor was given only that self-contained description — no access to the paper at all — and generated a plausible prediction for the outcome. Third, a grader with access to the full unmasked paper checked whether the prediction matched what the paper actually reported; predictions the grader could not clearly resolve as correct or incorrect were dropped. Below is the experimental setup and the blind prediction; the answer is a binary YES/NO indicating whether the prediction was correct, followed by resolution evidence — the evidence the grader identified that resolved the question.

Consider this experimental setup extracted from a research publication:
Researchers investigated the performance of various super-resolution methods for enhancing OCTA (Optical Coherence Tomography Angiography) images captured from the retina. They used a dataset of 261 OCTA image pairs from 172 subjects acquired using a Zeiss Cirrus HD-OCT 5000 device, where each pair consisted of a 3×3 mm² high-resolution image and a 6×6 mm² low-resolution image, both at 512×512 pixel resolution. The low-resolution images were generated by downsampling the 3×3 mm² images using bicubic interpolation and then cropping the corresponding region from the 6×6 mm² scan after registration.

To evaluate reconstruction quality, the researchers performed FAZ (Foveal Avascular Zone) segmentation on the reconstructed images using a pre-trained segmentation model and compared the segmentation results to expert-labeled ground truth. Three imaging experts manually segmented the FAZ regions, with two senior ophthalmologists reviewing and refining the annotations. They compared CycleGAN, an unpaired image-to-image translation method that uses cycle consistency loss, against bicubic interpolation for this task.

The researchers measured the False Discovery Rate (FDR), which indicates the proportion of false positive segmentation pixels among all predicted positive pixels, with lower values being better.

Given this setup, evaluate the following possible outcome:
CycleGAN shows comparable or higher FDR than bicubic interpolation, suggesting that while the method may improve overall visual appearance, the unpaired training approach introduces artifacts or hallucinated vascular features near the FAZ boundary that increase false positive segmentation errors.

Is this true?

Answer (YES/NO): NO